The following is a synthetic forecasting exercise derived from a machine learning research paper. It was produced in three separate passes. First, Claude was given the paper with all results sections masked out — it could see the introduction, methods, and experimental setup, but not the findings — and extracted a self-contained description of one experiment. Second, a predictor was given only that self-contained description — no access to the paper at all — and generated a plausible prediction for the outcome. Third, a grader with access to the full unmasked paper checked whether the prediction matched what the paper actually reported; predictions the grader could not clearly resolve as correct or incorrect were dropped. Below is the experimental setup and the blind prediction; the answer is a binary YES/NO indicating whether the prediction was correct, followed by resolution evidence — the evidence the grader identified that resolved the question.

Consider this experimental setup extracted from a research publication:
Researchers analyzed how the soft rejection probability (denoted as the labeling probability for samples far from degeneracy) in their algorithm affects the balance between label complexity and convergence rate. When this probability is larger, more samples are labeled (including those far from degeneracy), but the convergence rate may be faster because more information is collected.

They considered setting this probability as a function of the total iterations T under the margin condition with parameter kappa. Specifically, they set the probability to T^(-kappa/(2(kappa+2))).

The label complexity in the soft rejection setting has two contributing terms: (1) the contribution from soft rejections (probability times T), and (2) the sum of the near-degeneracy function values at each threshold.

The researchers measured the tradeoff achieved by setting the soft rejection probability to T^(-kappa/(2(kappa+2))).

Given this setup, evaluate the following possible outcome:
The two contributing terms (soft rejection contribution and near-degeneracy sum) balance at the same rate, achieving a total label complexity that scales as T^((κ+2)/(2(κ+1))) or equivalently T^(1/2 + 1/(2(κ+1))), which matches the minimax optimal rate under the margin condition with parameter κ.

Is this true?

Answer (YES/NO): NO